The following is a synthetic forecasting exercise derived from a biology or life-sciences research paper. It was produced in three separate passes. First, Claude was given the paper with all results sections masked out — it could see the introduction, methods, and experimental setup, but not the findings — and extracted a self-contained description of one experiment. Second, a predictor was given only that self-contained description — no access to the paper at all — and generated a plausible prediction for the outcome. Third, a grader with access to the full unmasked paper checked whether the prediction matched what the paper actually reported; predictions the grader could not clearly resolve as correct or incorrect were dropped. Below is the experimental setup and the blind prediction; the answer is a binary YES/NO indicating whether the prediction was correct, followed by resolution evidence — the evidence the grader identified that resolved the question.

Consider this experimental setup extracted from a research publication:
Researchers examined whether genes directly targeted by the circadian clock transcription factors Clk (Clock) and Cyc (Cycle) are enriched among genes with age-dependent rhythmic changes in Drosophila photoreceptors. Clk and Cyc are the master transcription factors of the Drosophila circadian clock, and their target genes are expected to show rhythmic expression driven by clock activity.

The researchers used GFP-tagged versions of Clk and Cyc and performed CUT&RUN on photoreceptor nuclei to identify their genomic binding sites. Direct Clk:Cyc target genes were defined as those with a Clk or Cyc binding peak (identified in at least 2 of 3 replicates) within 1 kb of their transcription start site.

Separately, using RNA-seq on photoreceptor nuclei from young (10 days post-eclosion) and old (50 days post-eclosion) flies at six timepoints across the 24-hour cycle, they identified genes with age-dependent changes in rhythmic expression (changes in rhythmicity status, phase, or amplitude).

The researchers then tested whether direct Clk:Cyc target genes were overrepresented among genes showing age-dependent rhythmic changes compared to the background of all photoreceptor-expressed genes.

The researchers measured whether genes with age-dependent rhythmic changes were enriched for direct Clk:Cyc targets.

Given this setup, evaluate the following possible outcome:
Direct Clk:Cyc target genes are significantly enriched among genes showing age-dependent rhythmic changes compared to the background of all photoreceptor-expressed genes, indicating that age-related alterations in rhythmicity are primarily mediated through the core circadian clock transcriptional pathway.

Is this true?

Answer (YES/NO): NO